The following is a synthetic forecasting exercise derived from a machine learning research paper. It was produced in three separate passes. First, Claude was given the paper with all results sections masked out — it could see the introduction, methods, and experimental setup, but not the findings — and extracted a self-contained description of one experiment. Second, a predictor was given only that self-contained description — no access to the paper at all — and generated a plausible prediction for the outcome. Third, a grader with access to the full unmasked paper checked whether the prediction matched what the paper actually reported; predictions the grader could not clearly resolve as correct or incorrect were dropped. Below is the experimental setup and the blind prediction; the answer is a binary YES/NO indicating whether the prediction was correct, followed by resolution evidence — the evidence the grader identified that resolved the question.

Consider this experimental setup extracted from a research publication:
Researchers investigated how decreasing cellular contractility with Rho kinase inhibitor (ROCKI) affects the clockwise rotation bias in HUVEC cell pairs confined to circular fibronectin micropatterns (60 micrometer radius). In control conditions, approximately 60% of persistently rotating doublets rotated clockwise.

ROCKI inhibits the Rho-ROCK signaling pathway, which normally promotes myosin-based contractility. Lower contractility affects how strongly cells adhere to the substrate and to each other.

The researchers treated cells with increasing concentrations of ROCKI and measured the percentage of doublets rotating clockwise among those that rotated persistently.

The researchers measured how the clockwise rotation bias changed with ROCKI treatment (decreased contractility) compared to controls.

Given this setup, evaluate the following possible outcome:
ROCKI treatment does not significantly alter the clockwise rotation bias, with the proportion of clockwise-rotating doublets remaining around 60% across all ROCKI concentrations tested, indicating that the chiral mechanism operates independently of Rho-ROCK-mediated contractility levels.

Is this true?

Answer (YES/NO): NO